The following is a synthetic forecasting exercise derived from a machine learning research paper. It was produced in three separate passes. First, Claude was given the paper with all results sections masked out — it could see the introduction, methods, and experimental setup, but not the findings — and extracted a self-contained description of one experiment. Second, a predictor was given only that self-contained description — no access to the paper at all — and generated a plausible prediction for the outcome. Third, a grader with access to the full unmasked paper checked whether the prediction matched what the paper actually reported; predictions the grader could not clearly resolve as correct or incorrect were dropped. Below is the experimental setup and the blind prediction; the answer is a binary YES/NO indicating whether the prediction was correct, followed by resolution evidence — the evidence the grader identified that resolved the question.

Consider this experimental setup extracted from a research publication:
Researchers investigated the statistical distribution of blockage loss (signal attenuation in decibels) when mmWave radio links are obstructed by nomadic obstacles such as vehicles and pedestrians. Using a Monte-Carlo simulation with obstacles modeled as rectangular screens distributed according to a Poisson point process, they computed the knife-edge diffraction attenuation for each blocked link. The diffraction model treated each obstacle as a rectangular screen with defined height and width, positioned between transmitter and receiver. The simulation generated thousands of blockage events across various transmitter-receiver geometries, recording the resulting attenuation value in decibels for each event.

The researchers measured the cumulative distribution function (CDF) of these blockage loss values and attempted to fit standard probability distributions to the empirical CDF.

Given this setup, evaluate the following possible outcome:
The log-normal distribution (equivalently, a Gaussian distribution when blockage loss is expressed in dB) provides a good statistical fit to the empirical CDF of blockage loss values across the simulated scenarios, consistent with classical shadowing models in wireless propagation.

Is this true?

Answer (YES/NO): NO